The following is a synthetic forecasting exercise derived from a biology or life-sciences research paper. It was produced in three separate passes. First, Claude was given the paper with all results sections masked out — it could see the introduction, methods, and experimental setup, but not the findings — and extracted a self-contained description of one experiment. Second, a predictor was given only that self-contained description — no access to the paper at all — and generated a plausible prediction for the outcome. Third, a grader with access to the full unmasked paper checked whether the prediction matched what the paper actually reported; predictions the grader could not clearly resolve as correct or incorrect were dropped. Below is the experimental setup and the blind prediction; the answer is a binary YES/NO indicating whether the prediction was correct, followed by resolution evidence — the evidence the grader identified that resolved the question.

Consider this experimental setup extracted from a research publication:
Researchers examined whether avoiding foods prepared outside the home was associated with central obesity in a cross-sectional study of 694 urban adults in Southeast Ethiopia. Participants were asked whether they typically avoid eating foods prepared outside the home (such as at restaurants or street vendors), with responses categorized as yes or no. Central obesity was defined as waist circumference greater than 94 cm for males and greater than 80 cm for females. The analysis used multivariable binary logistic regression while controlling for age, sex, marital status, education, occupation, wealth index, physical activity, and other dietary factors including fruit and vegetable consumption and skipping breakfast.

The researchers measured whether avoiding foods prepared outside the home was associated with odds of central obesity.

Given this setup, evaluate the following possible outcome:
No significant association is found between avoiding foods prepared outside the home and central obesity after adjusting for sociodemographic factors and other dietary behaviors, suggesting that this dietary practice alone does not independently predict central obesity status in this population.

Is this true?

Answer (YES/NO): YES